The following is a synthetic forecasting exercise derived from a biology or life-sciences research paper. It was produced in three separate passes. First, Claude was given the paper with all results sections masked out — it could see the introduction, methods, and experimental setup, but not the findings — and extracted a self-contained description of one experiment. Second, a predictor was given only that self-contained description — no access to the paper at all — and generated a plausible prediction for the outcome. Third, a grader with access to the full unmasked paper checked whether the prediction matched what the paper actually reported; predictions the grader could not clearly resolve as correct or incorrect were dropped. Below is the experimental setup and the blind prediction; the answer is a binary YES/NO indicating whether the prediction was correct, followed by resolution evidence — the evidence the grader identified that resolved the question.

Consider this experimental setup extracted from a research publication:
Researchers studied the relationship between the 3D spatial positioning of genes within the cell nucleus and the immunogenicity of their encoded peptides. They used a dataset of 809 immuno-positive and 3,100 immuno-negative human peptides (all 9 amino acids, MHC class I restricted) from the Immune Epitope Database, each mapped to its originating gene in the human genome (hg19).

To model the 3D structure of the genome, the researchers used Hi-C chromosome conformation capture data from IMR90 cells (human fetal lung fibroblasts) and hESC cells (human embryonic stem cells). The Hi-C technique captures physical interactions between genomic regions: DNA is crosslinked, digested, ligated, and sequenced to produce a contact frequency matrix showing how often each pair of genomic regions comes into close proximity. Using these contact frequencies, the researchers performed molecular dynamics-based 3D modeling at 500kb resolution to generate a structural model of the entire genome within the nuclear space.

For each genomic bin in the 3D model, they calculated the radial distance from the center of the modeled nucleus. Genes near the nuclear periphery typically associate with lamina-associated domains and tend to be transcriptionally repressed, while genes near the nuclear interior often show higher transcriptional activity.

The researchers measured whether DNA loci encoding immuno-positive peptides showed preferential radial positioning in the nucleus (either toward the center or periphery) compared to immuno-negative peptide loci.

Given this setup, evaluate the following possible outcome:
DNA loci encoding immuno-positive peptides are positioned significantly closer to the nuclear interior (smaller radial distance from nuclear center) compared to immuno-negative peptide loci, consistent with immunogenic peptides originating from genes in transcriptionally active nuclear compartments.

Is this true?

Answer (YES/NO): NO